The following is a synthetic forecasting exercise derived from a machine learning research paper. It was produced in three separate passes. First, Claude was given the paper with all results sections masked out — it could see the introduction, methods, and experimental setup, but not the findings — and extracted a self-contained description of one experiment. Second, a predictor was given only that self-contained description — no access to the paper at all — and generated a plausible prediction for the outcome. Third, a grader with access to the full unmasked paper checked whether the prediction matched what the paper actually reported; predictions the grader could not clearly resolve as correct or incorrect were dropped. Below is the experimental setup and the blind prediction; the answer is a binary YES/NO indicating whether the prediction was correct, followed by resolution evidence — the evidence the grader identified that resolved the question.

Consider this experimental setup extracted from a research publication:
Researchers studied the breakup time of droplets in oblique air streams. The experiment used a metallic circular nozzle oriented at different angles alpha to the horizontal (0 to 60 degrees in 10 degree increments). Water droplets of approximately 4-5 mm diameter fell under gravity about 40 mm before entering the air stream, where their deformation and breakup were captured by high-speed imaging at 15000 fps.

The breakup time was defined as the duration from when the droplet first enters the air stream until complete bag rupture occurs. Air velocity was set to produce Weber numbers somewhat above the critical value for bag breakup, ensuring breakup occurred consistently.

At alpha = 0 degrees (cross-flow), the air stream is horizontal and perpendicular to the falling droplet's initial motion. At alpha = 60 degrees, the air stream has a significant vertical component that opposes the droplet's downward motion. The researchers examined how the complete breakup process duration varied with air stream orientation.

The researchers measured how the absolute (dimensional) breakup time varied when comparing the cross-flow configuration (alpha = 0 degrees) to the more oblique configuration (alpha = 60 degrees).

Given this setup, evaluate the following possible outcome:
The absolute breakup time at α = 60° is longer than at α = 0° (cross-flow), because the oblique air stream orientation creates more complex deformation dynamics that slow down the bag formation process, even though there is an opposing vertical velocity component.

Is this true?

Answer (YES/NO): YES